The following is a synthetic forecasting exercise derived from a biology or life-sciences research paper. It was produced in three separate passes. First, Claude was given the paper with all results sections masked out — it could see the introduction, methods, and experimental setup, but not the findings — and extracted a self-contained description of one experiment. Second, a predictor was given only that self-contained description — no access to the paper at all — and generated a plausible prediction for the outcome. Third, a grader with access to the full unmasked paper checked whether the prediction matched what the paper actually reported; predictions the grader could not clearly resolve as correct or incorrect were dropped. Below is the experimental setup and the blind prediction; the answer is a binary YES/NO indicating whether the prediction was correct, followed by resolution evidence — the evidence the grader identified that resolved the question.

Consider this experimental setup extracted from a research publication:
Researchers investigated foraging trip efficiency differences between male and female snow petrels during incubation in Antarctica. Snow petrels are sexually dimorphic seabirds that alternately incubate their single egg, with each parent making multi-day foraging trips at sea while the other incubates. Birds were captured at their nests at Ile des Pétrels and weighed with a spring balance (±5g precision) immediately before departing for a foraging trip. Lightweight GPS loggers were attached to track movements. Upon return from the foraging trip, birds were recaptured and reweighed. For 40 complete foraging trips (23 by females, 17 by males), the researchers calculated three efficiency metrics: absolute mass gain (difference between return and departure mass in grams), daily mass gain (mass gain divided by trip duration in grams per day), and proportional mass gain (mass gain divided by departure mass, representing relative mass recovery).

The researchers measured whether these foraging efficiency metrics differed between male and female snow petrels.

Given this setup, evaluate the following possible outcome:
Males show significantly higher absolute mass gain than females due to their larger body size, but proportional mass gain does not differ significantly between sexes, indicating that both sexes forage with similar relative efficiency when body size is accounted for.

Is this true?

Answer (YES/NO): NO